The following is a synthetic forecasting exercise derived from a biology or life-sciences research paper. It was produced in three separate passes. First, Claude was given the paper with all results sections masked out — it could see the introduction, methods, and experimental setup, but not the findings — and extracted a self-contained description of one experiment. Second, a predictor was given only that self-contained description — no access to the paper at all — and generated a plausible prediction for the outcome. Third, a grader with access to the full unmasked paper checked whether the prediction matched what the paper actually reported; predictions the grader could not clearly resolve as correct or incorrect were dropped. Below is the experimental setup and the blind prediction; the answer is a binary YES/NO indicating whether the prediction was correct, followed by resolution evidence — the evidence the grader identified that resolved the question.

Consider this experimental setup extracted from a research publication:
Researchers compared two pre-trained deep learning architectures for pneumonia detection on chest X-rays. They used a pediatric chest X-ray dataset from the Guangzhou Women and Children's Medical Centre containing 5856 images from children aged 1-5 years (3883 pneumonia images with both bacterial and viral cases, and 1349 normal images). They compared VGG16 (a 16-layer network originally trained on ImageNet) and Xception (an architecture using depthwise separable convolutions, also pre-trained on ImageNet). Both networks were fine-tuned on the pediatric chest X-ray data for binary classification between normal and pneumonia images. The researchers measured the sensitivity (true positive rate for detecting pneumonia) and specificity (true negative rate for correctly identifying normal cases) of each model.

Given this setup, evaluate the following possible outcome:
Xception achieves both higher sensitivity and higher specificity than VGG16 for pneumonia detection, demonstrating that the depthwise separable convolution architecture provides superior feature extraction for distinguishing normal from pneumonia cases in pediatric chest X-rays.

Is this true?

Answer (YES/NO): NO